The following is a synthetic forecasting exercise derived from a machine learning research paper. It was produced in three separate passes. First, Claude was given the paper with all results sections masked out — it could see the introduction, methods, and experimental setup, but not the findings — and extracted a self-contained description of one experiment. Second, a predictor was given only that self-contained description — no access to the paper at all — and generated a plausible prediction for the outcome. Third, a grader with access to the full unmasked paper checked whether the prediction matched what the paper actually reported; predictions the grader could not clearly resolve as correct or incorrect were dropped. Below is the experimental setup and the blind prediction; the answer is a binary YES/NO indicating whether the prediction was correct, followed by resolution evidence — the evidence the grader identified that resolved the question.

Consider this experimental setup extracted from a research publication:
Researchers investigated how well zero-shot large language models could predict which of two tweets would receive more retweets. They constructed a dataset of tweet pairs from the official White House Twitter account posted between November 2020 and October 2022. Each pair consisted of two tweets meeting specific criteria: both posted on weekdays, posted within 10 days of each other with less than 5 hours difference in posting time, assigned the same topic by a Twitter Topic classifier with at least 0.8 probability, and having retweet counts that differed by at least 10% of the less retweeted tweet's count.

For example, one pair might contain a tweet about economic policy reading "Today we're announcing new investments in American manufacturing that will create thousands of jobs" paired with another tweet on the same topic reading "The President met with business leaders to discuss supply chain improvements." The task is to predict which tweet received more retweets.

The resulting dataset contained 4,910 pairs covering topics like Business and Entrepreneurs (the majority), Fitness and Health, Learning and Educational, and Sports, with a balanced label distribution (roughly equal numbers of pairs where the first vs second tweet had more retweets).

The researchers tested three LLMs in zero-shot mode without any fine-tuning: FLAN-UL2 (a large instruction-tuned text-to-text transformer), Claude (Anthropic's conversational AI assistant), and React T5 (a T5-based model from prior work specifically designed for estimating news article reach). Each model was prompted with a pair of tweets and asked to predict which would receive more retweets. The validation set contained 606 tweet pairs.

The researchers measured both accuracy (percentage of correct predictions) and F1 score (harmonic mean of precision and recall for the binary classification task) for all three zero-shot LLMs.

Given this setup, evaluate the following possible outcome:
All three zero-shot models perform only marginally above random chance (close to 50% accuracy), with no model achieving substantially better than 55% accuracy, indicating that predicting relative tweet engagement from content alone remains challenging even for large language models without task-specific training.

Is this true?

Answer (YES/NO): YES